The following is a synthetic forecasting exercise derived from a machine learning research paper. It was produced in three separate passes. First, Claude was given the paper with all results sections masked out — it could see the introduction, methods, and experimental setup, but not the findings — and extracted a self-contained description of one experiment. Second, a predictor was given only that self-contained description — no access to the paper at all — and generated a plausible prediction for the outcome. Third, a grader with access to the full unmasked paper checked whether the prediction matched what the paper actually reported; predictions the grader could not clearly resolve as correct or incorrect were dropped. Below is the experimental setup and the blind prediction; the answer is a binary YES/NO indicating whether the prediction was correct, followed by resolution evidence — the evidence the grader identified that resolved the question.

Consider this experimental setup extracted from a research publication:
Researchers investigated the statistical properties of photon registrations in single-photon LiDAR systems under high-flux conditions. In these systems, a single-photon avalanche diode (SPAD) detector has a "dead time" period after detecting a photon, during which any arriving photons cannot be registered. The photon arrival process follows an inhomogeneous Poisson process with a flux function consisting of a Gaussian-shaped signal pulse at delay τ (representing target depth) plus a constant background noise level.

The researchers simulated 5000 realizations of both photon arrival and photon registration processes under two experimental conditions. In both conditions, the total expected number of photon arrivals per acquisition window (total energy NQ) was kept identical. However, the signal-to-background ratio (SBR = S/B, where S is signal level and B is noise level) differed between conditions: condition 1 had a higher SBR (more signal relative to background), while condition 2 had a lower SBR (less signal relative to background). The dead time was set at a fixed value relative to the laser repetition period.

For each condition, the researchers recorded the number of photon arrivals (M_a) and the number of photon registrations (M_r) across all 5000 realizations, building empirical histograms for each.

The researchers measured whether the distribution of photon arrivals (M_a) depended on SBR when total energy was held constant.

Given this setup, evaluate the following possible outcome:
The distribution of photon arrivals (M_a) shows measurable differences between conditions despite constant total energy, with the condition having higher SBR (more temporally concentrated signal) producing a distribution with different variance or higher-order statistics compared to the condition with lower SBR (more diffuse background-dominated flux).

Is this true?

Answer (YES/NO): NO